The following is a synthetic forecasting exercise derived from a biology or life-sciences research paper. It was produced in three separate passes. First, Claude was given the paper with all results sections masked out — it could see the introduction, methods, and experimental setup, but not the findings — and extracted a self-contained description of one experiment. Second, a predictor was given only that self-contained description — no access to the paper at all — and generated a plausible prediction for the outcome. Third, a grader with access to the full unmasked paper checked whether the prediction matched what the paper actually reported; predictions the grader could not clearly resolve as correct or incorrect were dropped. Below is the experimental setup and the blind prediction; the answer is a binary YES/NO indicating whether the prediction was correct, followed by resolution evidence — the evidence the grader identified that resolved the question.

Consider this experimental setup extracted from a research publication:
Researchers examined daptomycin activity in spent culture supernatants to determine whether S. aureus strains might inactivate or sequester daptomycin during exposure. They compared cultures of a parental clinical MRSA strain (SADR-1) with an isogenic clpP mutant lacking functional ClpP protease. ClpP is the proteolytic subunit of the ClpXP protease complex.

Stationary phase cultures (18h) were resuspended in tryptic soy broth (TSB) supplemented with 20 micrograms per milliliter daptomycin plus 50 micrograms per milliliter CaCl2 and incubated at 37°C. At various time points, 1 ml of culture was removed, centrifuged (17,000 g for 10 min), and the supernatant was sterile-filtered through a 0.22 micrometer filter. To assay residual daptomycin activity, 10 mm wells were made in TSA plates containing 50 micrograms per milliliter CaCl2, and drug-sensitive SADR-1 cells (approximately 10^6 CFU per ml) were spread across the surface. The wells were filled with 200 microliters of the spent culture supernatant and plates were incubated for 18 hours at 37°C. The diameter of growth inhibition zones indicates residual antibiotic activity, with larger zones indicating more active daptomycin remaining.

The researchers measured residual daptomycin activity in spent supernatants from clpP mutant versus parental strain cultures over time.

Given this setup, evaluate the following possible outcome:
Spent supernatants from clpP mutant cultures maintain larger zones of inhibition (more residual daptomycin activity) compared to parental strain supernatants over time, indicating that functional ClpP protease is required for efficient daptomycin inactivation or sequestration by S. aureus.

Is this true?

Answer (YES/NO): NO